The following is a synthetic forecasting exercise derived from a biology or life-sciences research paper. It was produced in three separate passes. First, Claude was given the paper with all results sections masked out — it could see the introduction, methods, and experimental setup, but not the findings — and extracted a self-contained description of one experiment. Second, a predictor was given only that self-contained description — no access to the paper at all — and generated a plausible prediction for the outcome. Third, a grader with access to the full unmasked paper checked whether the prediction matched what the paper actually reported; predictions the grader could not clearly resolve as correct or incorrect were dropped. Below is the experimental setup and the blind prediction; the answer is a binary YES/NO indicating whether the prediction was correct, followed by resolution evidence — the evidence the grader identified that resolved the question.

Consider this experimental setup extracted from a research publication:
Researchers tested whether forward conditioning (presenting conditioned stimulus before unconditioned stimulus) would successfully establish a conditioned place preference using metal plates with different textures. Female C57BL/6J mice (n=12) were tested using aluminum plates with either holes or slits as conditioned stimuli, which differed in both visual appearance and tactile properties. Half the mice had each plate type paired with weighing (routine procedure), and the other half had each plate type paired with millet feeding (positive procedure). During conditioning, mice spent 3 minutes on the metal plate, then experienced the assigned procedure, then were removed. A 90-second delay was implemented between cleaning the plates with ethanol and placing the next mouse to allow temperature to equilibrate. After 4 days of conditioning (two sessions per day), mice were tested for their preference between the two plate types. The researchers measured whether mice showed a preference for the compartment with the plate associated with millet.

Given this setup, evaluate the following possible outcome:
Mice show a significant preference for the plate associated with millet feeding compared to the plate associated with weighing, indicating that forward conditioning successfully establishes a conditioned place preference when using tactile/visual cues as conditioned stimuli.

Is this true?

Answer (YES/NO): NO